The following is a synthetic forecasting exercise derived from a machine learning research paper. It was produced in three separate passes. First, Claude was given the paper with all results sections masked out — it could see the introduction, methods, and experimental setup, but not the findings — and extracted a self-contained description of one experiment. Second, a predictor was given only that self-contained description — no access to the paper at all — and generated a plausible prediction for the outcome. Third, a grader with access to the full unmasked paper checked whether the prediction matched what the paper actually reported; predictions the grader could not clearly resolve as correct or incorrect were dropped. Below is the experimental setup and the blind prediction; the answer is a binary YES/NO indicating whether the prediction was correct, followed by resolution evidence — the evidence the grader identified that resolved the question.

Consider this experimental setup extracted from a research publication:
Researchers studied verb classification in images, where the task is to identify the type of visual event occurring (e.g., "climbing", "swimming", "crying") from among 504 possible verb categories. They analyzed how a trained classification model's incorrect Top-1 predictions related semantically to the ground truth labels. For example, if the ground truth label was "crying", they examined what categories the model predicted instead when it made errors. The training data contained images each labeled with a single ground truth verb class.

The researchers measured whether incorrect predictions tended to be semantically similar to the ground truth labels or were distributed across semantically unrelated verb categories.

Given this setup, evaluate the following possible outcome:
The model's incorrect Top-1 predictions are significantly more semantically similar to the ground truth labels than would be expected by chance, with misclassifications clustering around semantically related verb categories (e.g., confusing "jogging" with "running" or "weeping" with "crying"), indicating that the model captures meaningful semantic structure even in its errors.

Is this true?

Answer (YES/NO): YES